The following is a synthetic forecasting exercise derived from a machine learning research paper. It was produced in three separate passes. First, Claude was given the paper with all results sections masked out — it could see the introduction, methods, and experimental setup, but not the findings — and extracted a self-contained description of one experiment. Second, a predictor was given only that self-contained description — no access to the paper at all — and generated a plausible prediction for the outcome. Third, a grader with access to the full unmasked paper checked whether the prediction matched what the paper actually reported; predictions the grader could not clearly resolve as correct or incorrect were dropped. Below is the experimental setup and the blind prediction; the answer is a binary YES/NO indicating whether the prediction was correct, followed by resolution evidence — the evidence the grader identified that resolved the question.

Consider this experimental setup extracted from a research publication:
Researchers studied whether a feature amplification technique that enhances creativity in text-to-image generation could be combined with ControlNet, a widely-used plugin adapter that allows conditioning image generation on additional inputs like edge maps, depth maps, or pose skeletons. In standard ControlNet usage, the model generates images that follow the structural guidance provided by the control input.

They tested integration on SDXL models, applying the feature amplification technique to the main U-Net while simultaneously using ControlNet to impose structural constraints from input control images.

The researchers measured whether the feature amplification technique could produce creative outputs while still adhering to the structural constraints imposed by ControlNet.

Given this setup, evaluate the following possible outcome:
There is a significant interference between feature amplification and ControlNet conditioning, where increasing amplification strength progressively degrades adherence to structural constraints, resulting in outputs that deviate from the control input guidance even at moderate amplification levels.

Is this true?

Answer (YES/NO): NO